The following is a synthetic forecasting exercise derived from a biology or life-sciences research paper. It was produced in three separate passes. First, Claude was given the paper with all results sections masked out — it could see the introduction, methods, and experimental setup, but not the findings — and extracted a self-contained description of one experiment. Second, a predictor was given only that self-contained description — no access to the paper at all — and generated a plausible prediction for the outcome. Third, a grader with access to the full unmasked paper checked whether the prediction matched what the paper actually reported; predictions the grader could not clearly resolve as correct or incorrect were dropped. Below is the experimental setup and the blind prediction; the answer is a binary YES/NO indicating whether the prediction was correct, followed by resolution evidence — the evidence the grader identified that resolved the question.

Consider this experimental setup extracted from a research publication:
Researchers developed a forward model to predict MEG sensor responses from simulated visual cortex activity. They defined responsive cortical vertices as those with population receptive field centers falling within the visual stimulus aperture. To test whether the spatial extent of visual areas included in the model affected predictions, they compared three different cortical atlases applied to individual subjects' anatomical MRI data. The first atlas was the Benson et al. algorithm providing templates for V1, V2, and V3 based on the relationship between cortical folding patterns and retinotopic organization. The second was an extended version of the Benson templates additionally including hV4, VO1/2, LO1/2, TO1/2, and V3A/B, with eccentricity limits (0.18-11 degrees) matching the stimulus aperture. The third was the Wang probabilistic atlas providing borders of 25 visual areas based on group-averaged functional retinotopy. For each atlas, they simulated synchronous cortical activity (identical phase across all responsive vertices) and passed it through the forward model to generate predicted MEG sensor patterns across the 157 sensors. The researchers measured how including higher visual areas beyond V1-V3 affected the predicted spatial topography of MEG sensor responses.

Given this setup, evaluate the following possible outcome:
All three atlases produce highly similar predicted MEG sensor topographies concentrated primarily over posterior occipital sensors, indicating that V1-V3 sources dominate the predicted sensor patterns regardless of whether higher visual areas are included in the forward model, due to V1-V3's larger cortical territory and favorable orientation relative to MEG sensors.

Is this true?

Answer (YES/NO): YES